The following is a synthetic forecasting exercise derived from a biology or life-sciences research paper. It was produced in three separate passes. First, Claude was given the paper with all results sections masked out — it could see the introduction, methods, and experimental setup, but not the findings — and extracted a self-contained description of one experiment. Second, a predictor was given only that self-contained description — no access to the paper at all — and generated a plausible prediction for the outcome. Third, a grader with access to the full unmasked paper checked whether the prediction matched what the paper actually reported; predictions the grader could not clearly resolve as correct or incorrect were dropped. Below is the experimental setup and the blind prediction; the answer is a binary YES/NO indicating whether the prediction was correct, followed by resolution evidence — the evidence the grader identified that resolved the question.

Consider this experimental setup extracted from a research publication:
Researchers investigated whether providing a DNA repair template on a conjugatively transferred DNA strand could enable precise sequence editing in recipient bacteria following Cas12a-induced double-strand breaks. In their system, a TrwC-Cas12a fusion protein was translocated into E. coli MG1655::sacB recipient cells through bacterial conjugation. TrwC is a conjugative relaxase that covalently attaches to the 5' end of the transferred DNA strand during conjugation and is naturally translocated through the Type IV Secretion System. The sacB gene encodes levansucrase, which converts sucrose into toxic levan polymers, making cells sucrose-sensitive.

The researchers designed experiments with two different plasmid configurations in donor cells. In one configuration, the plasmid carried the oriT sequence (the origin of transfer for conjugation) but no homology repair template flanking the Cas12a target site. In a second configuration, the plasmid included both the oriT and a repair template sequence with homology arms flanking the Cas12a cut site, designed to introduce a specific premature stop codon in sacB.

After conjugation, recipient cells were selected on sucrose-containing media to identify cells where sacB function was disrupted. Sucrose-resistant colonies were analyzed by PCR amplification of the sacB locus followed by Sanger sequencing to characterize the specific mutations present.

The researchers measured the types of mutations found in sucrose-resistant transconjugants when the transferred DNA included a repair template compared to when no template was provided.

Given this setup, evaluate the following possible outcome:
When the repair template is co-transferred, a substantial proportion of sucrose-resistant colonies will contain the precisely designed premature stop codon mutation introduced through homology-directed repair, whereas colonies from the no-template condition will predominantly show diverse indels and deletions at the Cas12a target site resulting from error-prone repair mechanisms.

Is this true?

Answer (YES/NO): YES